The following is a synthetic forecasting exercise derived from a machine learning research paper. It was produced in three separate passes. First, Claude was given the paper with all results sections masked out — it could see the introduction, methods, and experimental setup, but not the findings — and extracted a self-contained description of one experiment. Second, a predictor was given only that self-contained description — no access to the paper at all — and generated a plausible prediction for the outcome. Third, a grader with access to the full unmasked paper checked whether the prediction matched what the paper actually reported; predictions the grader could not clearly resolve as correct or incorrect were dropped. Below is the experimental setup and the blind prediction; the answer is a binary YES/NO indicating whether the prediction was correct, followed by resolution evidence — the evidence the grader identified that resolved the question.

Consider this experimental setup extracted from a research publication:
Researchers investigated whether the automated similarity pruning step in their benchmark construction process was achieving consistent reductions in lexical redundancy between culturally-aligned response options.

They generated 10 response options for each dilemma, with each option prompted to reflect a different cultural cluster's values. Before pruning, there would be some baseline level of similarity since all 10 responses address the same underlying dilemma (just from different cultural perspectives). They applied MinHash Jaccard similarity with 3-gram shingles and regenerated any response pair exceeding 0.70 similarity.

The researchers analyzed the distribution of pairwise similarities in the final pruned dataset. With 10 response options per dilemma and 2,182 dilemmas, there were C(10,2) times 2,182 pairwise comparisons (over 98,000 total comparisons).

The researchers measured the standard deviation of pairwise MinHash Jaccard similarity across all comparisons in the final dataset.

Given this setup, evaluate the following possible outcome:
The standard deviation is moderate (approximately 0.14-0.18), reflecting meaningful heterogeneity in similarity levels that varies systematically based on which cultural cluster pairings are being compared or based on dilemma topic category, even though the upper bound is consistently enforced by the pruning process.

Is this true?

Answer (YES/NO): NO